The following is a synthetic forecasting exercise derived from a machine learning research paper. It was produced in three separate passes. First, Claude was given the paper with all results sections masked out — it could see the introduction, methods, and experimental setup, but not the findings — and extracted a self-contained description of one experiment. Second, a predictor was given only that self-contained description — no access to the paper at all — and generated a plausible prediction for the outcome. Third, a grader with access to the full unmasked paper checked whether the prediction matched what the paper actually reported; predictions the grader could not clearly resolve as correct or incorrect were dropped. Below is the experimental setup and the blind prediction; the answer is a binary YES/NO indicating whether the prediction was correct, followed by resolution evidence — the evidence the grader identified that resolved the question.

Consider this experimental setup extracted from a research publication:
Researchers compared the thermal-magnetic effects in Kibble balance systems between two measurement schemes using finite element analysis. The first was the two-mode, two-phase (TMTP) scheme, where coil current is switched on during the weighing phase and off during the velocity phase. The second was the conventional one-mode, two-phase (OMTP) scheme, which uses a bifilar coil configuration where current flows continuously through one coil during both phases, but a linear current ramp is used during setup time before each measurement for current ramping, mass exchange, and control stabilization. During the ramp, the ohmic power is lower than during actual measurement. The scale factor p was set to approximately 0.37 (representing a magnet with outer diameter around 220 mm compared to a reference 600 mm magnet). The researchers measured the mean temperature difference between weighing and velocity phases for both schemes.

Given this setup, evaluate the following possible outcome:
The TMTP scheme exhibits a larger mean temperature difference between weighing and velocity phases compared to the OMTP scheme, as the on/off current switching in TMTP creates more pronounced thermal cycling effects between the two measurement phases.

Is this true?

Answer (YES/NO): YES